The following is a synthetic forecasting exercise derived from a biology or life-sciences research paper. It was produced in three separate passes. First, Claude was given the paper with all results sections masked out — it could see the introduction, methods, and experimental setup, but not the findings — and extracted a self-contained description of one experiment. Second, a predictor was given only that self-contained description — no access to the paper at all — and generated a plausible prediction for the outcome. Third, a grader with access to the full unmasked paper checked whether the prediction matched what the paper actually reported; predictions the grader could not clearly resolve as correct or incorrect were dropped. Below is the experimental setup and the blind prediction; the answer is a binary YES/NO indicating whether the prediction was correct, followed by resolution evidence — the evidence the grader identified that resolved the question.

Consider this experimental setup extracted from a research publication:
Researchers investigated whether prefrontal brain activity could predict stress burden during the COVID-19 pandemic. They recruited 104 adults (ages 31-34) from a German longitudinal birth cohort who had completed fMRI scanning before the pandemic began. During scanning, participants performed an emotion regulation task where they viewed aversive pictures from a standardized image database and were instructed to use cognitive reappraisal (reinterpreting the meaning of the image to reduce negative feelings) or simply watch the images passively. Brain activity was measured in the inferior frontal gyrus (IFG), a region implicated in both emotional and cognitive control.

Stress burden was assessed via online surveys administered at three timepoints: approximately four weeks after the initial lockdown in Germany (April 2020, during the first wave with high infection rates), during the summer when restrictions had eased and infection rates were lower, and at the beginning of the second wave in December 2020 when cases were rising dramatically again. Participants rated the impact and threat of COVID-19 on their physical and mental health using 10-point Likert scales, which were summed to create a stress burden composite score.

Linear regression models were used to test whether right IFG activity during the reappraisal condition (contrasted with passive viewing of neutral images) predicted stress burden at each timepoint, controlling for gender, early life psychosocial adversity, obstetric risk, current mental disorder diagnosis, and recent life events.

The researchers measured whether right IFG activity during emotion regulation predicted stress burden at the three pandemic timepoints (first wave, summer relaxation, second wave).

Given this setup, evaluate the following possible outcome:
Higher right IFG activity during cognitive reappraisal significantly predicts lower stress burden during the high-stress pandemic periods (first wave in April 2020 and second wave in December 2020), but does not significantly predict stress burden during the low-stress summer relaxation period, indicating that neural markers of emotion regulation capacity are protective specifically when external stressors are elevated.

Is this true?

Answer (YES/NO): YES